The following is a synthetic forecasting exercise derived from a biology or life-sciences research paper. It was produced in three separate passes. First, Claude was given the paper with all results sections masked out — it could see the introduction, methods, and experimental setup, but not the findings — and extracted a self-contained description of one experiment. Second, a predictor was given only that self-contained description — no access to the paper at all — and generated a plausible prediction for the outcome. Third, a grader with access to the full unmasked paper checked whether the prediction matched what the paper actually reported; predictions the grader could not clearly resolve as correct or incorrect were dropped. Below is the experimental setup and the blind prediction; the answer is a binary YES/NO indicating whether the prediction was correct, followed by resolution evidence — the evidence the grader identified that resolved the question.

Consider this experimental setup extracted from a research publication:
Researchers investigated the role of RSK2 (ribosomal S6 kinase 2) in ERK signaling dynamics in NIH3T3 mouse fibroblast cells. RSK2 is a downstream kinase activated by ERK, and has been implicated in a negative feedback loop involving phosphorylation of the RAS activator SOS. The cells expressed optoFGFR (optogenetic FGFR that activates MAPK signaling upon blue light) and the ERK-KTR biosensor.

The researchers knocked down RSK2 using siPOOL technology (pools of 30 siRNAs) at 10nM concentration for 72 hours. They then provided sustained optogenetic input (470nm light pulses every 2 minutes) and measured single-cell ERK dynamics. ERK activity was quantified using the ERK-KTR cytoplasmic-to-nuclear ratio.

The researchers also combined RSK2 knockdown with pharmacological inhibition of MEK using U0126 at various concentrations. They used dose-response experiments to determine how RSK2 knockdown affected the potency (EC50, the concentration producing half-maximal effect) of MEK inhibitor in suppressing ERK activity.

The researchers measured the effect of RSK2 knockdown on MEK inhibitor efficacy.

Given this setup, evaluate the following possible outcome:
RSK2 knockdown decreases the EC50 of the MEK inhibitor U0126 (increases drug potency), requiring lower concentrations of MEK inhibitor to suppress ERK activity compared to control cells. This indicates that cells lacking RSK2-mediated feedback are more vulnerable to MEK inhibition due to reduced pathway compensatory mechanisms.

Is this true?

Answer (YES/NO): YES